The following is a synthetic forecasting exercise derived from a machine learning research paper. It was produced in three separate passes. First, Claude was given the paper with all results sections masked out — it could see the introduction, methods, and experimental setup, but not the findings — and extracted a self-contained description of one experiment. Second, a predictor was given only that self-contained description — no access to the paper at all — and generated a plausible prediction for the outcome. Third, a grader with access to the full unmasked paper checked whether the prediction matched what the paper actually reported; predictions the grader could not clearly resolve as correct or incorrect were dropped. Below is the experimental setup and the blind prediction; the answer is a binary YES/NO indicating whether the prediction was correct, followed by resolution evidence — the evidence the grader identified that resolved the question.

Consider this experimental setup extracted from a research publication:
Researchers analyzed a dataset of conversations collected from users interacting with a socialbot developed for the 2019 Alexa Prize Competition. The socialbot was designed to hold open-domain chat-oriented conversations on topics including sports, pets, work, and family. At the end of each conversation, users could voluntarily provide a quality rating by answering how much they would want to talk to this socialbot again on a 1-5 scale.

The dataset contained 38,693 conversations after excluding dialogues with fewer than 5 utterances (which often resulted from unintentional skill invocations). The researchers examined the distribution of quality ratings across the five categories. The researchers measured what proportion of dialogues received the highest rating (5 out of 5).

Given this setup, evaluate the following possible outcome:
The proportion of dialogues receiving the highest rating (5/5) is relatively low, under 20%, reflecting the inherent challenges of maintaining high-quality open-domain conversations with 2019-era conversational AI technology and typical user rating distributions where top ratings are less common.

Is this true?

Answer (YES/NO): NO